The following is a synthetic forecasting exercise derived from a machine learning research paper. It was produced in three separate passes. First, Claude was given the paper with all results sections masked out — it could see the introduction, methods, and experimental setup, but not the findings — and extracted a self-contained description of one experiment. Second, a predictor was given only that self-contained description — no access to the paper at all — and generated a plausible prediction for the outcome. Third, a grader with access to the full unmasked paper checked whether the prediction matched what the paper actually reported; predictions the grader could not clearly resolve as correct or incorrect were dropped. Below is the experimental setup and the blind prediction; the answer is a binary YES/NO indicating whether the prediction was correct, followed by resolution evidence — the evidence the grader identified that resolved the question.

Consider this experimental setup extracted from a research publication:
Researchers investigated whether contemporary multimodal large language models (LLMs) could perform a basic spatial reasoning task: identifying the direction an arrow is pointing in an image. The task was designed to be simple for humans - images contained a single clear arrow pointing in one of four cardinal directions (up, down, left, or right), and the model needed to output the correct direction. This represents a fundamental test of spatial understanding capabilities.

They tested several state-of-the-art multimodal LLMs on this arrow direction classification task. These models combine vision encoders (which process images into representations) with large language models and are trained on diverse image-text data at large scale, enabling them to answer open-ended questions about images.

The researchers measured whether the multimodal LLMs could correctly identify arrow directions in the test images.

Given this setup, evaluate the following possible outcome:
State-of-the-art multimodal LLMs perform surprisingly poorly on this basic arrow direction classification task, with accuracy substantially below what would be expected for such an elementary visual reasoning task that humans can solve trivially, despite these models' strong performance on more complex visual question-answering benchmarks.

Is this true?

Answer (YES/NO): YES